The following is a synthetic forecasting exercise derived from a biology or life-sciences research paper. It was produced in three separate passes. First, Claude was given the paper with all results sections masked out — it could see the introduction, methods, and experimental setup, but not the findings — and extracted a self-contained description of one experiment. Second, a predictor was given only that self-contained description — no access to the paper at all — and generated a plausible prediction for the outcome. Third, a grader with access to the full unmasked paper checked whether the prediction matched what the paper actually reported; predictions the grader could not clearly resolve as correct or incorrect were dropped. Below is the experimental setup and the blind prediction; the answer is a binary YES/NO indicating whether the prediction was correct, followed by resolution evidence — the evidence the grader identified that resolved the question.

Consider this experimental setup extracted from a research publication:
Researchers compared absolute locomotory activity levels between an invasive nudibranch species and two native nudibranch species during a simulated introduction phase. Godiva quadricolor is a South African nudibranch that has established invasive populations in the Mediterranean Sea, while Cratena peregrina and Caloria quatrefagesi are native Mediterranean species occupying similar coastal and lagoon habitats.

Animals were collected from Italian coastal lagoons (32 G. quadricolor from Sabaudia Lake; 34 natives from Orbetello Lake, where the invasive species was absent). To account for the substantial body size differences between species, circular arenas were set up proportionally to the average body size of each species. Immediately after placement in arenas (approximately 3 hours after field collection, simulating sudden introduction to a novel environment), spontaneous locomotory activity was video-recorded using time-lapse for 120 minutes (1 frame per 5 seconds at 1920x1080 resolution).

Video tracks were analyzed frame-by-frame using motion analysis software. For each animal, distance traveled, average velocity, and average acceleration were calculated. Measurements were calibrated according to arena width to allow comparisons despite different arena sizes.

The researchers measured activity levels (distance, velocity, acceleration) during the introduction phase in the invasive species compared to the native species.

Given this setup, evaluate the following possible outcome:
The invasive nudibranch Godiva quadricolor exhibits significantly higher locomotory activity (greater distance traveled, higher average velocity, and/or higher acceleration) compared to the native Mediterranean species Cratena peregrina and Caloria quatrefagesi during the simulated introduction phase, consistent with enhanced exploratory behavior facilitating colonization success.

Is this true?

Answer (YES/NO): YES